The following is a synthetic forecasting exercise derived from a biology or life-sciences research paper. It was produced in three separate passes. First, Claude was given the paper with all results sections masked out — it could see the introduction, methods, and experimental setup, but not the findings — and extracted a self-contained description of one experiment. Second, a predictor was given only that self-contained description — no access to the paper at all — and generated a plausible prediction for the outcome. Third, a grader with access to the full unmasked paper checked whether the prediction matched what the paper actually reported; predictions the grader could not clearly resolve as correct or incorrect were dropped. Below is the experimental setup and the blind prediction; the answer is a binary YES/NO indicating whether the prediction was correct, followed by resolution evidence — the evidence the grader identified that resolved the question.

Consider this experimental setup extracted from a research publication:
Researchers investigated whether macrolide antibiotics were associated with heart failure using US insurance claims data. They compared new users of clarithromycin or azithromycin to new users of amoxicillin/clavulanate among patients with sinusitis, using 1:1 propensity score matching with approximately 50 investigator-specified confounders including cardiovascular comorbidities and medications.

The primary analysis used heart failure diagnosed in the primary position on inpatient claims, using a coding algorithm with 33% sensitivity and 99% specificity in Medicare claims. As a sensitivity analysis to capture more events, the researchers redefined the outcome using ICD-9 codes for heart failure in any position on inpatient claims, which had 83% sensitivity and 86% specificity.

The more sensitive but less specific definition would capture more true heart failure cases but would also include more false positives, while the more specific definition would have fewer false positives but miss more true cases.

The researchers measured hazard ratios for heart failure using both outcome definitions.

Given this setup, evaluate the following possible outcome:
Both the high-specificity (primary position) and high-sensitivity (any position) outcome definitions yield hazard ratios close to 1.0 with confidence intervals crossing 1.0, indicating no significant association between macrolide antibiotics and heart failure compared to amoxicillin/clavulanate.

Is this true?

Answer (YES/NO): YES